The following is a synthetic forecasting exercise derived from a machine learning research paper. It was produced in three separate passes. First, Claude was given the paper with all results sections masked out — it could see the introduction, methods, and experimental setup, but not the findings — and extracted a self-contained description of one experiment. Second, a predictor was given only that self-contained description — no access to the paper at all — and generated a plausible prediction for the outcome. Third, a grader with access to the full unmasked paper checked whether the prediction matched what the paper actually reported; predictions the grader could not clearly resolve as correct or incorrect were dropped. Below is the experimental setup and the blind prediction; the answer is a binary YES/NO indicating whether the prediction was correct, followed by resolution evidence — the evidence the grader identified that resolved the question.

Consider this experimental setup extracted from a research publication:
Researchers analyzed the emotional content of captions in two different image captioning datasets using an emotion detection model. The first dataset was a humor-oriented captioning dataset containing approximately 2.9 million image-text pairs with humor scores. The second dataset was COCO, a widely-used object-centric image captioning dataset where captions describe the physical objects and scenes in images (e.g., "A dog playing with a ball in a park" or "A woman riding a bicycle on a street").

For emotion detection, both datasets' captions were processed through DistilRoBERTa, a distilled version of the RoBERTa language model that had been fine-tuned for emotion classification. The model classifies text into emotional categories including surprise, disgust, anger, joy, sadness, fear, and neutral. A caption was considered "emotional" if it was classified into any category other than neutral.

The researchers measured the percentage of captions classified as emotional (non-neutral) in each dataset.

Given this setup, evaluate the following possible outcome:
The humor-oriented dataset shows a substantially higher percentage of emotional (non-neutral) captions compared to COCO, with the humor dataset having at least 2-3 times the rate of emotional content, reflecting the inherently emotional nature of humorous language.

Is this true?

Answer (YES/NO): NO